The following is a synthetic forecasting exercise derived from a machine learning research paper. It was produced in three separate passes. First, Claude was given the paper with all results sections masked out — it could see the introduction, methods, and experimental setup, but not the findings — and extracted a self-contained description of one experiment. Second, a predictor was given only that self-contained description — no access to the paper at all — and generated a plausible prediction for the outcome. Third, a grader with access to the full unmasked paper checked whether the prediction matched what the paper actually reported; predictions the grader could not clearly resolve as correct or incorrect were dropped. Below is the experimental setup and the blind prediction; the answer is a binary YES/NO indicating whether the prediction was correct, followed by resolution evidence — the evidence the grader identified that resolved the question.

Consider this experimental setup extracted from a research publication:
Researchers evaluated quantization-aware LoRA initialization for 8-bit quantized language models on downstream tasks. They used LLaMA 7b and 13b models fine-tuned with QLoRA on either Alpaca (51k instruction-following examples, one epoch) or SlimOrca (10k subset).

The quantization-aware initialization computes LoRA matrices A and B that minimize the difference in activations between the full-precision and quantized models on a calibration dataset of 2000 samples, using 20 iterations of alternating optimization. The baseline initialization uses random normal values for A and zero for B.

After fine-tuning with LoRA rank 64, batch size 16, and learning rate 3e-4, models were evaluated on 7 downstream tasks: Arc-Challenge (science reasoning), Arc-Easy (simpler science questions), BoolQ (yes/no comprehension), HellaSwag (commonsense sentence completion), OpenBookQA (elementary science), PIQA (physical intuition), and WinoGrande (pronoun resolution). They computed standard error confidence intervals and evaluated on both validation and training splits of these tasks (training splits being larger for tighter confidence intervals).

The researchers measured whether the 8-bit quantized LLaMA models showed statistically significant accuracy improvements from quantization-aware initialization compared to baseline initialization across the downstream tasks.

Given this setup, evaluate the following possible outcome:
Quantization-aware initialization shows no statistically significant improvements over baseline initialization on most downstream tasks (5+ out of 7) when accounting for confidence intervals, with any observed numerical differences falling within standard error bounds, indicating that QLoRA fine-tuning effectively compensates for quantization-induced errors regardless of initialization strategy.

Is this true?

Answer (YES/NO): NO